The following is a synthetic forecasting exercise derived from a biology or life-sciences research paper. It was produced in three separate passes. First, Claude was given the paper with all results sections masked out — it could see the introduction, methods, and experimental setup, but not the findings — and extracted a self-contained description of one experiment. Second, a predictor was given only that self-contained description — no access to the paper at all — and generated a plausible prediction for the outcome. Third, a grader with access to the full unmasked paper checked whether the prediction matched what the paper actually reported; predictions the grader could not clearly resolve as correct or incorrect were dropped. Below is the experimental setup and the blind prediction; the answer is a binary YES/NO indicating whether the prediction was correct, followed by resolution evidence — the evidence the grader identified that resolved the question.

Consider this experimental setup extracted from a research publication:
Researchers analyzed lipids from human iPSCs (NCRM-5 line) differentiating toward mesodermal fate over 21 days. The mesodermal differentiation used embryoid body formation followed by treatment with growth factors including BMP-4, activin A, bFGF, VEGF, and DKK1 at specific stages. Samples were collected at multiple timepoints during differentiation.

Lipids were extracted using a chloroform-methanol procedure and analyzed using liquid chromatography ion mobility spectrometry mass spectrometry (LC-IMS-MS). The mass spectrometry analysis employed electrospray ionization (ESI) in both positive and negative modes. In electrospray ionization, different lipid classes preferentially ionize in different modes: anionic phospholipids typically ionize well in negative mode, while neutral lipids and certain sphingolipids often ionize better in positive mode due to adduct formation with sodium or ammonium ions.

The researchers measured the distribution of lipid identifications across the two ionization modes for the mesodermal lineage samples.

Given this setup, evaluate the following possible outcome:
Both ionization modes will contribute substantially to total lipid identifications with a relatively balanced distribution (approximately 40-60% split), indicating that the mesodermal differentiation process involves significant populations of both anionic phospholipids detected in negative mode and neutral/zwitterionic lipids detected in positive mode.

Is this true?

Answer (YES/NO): YES